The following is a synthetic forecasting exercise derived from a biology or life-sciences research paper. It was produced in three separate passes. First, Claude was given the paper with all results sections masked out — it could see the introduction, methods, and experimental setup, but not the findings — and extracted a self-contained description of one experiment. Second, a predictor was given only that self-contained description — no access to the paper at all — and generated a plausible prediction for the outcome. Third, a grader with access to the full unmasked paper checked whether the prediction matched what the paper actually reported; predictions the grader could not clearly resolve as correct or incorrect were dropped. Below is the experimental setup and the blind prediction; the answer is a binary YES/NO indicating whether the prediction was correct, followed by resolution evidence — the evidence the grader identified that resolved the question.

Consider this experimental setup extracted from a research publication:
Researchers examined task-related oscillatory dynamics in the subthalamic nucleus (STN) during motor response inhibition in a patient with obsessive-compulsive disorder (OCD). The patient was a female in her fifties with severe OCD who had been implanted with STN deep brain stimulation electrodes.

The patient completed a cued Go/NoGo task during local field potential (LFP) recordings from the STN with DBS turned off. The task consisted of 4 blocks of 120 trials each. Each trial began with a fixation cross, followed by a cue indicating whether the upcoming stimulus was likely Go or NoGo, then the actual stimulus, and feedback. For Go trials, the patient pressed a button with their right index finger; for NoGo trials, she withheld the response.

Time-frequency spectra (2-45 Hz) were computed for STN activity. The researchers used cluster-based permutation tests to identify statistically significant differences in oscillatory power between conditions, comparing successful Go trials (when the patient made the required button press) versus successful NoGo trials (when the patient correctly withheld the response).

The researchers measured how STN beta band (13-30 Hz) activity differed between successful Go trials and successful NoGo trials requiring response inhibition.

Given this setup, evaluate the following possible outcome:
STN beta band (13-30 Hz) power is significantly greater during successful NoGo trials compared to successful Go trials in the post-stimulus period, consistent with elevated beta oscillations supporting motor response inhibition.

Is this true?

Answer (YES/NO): NO